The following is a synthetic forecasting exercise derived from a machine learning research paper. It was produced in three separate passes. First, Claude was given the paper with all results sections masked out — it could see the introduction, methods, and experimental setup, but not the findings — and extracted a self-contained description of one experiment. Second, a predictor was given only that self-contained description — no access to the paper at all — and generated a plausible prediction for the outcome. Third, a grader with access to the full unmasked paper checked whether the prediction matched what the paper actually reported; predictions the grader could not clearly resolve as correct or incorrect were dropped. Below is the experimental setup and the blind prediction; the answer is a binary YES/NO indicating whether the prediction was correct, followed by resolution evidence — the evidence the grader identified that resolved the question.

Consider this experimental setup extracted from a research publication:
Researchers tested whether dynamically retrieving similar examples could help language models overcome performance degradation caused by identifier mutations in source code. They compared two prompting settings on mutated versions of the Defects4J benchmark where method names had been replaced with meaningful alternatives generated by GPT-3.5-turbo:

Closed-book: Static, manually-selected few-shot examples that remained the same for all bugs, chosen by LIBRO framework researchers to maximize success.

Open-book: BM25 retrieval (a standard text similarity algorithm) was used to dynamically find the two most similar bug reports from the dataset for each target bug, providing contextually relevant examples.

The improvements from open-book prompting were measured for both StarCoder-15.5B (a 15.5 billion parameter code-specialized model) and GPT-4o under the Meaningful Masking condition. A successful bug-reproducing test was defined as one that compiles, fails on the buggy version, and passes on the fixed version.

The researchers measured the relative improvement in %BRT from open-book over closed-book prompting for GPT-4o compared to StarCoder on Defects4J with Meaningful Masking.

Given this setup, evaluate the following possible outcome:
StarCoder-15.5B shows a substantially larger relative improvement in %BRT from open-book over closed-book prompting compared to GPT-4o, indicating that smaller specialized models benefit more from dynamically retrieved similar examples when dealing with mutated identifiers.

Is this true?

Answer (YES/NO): YES